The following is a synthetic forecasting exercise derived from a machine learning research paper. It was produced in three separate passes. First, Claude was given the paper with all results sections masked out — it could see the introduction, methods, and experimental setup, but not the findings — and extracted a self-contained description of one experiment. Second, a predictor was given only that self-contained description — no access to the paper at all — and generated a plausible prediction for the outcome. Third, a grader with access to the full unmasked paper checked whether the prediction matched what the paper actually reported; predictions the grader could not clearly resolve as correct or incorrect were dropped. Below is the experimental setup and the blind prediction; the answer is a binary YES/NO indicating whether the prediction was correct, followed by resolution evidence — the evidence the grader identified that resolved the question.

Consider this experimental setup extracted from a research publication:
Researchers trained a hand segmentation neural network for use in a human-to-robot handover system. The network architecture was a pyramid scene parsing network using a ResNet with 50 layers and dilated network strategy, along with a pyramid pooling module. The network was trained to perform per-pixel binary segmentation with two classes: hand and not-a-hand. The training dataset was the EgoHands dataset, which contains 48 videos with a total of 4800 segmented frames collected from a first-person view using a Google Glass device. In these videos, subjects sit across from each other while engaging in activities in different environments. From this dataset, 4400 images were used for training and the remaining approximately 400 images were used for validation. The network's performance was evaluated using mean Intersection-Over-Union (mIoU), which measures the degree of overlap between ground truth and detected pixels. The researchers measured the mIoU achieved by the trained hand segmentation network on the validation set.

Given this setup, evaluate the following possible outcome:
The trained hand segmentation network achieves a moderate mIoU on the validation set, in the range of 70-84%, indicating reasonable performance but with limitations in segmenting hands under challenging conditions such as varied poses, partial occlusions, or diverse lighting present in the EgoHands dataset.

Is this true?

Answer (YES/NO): NO